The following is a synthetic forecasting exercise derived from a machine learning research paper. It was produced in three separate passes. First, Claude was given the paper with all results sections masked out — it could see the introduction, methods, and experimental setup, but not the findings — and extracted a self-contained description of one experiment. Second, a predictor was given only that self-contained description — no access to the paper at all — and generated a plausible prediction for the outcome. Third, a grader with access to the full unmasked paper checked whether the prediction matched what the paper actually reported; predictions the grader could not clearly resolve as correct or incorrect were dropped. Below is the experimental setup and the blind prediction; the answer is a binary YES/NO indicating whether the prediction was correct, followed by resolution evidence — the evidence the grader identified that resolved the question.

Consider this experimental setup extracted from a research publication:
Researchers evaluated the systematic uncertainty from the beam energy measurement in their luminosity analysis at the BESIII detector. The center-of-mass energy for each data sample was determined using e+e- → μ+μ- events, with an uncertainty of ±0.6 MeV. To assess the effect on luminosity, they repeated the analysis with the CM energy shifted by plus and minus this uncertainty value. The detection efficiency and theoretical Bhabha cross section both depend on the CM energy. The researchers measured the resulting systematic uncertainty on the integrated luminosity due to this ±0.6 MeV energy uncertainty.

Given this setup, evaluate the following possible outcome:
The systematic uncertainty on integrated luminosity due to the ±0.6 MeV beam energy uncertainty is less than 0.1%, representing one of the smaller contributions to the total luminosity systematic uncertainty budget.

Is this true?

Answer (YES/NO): YES